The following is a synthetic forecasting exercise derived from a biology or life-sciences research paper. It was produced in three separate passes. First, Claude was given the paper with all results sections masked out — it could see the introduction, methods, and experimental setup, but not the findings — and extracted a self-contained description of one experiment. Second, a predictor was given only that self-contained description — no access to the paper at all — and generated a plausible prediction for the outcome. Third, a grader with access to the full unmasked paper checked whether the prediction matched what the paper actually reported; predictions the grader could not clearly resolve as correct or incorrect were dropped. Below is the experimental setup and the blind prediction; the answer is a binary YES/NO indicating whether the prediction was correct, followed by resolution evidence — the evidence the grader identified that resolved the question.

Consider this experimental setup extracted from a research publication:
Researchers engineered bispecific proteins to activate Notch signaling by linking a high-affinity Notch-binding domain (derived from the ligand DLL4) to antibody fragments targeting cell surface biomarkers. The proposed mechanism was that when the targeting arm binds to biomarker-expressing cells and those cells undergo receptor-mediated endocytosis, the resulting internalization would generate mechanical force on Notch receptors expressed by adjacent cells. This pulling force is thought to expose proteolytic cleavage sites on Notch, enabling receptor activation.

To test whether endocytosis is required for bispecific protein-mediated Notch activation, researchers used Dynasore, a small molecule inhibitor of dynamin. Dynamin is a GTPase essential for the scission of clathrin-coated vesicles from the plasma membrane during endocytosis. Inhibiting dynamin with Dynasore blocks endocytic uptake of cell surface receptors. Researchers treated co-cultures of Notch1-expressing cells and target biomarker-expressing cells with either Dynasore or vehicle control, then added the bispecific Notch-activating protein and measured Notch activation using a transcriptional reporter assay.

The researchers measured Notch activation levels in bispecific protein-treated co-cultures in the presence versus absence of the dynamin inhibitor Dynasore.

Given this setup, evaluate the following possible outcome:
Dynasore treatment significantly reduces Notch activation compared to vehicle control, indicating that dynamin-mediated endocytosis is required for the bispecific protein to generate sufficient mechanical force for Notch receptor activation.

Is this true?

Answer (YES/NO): YES